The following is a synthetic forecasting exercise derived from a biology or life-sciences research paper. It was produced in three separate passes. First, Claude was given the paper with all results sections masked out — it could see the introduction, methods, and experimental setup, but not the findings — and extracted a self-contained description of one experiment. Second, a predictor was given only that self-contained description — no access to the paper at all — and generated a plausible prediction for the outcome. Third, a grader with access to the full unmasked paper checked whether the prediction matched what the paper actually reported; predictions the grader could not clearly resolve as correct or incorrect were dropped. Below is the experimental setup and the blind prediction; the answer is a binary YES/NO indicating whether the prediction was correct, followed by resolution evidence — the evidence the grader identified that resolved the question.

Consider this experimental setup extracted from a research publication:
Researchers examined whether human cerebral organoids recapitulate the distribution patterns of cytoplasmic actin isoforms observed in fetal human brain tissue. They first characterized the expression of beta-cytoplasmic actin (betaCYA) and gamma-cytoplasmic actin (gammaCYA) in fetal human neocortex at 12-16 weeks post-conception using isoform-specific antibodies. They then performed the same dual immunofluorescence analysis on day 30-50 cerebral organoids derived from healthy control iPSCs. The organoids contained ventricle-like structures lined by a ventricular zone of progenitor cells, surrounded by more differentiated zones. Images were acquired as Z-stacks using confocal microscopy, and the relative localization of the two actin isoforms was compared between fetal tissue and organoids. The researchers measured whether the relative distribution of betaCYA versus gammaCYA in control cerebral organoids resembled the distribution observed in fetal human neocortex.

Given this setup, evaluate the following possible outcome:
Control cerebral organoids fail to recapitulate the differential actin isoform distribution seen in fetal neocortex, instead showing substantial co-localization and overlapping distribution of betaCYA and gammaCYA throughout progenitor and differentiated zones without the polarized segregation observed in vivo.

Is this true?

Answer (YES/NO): NO